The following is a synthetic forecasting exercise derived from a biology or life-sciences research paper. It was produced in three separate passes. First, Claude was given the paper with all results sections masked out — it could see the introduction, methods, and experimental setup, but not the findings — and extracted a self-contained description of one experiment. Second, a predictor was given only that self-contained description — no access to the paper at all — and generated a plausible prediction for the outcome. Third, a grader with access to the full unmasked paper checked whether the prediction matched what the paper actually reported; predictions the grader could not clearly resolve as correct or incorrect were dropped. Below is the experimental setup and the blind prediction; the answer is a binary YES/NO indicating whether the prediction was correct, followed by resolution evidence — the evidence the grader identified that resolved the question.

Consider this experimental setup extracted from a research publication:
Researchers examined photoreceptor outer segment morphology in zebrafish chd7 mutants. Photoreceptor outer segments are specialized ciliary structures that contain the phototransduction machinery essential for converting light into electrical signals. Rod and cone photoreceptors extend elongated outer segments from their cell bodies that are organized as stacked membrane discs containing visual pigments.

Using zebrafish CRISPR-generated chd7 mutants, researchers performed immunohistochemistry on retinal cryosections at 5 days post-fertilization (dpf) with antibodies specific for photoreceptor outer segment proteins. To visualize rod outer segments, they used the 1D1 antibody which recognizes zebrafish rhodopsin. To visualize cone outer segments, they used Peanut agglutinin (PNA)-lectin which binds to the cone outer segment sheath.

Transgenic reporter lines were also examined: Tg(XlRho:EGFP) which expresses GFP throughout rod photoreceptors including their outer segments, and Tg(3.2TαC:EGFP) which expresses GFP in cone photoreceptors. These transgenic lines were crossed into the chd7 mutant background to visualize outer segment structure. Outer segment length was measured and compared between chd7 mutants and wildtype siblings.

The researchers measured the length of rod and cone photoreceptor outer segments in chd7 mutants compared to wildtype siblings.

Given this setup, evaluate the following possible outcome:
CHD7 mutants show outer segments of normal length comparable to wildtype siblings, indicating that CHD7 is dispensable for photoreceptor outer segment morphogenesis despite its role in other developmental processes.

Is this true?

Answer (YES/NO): NO